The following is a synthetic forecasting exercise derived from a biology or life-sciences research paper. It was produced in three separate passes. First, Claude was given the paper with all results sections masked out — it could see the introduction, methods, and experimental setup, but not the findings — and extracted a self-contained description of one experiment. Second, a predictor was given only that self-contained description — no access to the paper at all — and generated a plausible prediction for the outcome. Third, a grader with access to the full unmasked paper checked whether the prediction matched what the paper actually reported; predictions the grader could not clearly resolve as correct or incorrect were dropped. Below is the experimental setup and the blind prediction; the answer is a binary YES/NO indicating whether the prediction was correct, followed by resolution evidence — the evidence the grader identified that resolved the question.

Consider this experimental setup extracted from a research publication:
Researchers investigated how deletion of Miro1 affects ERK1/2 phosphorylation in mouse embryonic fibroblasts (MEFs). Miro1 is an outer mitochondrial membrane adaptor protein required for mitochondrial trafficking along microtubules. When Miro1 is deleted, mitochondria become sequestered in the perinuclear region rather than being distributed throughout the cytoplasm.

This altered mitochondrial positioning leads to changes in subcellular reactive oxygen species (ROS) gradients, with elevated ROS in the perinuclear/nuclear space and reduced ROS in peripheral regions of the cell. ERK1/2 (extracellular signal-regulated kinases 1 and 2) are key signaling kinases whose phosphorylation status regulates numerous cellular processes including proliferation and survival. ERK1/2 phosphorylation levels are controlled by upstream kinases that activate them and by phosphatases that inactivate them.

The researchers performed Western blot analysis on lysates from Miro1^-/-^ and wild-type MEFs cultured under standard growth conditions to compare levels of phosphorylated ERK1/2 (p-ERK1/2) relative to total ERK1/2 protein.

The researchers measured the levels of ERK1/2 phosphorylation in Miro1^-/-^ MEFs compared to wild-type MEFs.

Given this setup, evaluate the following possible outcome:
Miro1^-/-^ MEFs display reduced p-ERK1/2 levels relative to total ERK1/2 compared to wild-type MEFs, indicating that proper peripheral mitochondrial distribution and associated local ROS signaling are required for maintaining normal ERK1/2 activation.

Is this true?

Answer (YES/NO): NO